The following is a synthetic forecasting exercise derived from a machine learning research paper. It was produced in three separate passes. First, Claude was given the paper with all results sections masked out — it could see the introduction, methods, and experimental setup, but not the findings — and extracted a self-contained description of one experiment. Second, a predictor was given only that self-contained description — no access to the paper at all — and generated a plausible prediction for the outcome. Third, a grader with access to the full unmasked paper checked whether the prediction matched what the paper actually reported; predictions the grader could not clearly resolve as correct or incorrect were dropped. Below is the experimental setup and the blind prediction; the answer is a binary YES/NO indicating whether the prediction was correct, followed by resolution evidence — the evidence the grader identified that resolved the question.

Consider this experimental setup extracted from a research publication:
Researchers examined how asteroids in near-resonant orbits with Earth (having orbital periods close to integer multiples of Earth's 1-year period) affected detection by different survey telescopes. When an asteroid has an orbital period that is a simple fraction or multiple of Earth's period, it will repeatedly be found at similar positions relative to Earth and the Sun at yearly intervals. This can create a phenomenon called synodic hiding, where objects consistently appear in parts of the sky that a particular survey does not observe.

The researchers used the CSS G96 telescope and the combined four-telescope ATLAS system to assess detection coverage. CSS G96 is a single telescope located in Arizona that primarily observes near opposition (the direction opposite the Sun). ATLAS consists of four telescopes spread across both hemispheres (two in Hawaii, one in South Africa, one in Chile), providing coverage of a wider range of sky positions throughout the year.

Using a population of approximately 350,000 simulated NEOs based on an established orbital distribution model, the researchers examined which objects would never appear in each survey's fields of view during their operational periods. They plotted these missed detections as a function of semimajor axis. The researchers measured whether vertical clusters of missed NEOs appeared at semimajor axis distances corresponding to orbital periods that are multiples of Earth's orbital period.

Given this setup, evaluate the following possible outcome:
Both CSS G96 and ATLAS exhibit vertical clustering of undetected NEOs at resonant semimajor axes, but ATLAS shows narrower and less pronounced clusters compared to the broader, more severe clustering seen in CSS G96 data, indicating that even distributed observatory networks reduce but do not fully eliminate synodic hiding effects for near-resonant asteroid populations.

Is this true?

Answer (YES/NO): NO